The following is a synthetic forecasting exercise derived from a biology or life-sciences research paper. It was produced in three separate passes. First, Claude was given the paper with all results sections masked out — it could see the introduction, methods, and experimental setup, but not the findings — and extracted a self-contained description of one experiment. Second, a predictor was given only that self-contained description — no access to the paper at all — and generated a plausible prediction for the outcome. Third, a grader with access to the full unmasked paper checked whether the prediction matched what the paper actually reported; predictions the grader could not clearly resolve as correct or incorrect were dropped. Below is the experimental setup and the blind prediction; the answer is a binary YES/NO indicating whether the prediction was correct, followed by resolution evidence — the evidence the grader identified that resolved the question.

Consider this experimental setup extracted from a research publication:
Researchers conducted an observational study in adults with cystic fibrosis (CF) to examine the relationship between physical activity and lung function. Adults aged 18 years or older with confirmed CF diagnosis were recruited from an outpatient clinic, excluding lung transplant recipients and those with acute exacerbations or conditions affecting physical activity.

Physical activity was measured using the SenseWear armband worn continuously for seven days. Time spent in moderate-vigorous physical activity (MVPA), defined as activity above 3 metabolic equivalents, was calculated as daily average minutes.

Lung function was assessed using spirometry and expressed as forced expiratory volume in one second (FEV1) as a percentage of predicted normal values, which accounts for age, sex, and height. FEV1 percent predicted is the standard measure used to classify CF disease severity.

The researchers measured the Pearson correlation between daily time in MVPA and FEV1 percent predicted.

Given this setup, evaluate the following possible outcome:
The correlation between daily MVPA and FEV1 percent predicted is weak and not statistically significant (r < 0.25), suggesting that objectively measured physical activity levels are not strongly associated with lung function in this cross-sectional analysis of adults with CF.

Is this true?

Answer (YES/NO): YES